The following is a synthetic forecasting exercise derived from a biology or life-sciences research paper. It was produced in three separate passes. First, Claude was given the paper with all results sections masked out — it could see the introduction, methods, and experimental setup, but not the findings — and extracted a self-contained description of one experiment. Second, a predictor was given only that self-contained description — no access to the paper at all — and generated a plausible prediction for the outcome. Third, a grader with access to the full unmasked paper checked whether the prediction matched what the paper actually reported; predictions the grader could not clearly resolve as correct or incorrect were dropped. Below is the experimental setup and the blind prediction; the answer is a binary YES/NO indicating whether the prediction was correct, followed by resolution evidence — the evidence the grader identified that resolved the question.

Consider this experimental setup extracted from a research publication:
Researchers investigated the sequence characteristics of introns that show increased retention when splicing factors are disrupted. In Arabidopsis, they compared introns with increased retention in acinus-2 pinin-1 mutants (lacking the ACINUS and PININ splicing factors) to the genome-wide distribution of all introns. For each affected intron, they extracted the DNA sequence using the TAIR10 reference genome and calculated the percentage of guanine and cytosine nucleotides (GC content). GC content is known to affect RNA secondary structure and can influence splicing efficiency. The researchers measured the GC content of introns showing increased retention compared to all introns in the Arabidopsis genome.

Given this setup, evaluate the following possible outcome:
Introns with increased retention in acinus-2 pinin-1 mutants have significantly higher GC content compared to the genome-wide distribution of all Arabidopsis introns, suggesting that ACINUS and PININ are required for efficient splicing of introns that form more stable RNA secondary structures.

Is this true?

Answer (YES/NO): YES